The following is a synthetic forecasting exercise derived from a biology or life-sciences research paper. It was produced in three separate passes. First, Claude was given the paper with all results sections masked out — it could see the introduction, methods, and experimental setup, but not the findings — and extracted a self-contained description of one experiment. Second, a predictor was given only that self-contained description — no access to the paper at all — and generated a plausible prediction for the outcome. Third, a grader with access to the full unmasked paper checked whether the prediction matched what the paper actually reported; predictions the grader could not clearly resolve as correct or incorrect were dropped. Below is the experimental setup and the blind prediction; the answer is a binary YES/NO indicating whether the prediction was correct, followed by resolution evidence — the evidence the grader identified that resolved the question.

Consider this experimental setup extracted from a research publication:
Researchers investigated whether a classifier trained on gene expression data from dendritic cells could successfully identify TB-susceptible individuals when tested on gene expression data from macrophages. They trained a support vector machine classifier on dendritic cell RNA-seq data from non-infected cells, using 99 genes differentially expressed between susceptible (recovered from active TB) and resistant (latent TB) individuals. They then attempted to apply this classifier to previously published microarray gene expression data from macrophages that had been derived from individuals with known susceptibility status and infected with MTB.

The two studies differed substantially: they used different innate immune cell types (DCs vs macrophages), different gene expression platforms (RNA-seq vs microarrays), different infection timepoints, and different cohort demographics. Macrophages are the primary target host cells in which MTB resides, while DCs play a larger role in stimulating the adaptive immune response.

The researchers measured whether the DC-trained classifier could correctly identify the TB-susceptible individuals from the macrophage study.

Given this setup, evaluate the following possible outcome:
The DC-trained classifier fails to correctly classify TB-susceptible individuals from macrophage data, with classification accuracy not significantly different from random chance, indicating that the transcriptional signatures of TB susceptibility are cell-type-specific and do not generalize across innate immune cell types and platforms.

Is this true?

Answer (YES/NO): YES